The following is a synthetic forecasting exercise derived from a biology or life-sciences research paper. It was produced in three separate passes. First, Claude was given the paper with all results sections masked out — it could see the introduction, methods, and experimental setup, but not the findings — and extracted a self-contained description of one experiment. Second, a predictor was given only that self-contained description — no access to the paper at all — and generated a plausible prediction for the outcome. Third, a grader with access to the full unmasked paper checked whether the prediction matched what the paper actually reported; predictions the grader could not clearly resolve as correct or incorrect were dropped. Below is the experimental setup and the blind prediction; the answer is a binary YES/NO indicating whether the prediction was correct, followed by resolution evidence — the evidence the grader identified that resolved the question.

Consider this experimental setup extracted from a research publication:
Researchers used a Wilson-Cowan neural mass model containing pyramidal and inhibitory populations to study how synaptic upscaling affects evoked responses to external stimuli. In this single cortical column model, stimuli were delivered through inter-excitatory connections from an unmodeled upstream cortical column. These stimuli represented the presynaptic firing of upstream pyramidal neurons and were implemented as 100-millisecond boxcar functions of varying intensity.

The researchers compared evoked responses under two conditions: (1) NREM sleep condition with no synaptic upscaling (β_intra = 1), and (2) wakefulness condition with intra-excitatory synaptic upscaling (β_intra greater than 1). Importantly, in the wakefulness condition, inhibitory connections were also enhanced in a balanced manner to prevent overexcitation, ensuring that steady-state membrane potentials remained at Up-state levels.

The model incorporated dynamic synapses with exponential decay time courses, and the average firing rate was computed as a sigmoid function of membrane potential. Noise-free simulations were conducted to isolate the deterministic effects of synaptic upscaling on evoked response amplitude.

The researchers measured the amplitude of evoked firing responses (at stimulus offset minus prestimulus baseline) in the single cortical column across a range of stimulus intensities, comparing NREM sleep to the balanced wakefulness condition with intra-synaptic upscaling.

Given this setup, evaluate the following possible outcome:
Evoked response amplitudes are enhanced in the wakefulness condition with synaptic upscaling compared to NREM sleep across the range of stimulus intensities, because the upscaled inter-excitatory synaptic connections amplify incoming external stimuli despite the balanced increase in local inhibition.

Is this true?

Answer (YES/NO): NO